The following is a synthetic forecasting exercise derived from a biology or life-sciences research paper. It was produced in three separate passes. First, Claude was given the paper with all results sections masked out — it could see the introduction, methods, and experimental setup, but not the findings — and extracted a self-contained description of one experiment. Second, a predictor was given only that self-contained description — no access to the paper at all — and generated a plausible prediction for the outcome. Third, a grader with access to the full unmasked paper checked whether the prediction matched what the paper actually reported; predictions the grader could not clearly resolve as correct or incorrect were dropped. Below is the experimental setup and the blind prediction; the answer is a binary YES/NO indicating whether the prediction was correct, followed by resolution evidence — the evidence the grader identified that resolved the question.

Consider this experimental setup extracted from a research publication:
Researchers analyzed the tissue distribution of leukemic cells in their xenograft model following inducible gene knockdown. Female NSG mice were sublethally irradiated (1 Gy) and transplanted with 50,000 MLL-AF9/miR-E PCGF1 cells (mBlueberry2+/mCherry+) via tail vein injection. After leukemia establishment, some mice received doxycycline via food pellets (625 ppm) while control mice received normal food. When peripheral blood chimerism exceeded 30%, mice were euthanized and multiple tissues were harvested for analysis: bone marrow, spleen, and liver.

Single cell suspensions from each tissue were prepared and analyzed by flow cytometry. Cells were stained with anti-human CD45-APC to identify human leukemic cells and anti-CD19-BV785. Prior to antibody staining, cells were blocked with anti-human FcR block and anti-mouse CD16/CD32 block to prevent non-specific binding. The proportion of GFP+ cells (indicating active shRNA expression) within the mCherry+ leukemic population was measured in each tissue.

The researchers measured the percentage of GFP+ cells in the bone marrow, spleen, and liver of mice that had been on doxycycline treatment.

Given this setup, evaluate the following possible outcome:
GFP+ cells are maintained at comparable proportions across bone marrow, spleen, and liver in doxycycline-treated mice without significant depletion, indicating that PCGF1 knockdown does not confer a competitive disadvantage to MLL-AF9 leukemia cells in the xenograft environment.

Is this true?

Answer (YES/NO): NO